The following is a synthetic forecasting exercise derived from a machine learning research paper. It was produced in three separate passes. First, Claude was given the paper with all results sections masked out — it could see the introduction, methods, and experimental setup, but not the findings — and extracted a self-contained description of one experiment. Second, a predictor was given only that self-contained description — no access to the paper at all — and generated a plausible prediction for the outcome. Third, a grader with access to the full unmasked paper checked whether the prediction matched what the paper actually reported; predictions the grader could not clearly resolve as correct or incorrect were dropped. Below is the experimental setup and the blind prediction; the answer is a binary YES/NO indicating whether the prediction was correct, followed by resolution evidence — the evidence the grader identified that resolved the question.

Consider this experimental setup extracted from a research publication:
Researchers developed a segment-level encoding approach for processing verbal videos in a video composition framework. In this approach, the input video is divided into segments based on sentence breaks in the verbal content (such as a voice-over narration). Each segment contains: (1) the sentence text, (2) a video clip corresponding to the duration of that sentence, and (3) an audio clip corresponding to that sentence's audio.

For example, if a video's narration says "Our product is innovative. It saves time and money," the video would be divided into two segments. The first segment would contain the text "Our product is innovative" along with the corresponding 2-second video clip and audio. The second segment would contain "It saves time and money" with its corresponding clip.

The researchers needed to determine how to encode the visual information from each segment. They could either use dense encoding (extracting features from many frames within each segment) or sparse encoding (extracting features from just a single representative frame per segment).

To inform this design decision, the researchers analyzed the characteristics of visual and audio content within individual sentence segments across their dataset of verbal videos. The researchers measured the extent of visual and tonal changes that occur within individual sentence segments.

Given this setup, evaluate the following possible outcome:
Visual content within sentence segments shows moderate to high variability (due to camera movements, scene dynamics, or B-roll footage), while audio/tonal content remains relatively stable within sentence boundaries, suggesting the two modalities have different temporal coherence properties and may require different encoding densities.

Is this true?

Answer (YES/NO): NO